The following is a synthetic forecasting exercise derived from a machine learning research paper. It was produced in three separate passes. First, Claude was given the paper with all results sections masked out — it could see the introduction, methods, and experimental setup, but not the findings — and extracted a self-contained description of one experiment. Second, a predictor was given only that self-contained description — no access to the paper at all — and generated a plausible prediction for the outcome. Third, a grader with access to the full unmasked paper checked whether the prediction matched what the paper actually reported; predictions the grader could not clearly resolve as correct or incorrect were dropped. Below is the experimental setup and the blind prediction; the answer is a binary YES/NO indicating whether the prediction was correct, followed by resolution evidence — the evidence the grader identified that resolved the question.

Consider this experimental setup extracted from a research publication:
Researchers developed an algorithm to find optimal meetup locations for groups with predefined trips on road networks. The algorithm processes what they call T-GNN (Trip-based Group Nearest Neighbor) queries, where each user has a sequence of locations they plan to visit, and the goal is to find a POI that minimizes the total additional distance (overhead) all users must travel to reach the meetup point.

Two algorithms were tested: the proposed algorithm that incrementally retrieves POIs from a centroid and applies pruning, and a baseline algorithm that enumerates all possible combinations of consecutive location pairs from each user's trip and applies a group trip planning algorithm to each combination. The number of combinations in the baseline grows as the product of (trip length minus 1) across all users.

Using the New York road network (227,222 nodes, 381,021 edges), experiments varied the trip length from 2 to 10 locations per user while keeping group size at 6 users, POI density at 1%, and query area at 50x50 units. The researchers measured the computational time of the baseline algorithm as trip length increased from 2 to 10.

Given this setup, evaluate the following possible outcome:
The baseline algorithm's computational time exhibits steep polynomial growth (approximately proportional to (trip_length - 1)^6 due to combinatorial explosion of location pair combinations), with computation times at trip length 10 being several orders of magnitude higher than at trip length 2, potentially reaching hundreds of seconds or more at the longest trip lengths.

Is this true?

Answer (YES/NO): NO